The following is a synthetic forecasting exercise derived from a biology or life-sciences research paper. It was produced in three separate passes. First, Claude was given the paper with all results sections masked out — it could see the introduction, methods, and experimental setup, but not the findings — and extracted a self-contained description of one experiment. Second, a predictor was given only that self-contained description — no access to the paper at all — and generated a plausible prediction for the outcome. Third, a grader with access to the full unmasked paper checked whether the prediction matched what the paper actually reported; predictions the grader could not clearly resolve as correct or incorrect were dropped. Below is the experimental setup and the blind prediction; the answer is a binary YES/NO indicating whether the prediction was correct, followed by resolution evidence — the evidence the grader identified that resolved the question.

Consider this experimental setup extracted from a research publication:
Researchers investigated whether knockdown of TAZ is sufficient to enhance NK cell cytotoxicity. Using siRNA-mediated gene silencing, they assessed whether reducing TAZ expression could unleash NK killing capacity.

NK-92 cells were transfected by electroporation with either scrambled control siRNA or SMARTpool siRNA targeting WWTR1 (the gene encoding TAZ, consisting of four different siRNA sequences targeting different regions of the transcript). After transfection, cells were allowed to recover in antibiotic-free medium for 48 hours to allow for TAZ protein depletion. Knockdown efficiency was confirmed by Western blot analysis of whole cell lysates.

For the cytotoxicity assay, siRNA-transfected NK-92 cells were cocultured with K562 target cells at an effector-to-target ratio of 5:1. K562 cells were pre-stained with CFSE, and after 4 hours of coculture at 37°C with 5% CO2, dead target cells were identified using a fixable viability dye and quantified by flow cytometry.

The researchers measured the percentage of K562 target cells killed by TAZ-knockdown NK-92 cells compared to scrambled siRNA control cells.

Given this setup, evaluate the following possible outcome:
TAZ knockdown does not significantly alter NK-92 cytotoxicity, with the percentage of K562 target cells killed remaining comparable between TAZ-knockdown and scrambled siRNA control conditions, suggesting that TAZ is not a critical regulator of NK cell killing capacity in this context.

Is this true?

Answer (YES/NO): NO